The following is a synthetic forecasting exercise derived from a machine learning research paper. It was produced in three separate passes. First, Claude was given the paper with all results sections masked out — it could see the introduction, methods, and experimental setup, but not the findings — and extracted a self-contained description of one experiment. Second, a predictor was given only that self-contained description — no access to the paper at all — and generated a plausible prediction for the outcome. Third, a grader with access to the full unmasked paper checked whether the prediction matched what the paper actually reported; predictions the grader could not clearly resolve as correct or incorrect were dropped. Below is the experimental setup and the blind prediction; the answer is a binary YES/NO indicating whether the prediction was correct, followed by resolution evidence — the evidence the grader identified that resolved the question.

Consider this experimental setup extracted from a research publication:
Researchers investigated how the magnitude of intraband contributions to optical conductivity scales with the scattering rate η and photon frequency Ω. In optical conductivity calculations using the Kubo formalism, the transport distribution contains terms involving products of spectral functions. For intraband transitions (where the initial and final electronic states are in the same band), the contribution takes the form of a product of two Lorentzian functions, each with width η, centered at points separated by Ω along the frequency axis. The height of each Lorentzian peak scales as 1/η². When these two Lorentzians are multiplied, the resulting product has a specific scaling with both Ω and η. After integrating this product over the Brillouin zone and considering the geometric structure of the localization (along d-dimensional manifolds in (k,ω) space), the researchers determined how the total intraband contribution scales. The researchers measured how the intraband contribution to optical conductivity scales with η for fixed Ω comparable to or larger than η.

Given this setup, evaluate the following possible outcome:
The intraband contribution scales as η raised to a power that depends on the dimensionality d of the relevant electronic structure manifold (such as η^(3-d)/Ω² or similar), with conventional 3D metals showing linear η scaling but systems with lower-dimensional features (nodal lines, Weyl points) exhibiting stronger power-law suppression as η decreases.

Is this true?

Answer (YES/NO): NO